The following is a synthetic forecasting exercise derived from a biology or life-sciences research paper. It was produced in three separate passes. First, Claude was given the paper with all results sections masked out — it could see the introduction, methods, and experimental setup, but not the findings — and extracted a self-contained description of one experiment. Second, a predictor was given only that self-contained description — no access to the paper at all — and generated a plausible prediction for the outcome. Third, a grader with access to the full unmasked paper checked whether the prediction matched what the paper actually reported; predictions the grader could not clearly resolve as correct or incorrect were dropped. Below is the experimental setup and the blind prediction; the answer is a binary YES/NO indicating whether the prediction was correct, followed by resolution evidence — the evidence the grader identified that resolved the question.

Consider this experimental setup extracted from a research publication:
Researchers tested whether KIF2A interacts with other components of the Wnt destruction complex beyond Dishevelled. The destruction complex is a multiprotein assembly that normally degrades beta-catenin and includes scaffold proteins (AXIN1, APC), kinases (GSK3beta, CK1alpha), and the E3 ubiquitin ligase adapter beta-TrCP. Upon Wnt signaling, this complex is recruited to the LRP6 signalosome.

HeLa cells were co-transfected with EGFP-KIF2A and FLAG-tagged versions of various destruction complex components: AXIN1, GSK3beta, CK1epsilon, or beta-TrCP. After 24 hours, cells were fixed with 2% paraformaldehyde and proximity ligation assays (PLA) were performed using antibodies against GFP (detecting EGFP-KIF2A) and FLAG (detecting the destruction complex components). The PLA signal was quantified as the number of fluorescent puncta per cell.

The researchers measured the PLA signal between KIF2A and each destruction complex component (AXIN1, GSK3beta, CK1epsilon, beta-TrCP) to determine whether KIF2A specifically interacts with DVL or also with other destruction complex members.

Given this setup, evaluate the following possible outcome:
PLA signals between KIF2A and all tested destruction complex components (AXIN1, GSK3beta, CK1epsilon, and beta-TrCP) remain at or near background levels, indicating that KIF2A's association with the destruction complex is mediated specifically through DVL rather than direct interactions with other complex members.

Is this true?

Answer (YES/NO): NO